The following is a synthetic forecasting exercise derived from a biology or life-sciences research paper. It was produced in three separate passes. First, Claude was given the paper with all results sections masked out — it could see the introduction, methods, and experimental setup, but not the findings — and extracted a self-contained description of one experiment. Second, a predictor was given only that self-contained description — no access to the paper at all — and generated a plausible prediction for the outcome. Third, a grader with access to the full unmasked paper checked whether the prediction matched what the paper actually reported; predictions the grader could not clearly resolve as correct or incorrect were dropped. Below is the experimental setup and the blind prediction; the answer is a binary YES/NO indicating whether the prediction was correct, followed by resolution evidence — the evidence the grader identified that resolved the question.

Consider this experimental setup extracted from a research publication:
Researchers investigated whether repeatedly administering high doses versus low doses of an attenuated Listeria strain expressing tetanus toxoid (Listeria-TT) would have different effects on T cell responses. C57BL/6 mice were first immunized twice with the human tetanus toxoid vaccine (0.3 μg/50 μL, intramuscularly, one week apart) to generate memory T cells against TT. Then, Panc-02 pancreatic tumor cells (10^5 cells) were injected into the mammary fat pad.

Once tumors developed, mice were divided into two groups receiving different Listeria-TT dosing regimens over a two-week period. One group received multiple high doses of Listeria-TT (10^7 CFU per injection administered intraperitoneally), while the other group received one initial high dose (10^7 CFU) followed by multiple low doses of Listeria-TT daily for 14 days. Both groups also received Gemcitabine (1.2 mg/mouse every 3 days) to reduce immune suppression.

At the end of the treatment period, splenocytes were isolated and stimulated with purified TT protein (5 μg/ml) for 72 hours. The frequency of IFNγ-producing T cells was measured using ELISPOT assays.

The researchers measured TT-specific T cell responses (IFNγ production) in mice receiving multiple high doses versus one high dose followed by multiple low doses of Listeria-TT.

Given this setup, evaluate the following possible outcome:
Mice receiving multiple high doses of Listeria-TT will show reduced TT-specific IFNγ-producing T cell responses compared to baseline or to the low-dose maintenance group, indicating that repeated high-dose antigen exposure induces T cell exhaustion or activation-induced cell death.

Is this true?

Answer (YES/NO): NO